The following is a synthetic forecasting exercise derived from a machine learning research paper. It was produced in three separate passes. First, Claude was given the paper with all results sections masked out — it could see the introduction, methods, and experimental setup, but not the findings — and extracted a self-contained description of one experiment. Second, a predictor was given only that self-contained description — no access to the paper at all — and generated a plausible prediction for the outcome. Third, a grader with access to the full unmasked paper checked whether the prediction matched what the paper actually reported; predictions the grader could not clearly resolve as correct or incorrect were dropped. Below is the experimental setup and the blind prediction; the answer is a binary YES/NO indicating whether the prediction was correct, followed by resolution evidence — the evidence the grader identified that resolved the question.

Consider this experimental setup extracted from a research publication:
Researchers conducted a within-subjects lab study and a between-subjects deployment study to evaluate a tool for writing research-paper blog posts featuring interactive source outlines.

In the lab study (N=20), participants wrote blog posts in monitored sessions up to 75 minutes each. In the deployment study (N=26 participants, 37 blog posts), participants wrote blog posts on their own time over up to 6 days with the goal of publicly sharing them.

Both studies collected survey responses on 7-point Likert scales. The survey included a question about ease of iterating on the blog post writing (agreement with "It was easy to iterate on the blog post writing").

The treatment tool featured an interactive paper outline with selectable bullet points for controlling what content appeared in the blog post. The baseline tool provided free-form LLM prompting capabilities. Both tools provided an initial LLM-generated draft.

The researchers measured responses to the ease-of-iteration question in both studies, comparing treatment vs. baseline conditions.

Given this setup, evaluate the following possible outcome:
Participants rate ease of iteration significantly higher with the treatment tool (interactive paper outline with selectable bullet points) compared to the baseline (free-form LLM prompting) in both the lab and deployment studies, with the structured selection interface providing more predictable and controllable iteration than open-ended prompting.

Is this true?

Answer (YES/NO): NO